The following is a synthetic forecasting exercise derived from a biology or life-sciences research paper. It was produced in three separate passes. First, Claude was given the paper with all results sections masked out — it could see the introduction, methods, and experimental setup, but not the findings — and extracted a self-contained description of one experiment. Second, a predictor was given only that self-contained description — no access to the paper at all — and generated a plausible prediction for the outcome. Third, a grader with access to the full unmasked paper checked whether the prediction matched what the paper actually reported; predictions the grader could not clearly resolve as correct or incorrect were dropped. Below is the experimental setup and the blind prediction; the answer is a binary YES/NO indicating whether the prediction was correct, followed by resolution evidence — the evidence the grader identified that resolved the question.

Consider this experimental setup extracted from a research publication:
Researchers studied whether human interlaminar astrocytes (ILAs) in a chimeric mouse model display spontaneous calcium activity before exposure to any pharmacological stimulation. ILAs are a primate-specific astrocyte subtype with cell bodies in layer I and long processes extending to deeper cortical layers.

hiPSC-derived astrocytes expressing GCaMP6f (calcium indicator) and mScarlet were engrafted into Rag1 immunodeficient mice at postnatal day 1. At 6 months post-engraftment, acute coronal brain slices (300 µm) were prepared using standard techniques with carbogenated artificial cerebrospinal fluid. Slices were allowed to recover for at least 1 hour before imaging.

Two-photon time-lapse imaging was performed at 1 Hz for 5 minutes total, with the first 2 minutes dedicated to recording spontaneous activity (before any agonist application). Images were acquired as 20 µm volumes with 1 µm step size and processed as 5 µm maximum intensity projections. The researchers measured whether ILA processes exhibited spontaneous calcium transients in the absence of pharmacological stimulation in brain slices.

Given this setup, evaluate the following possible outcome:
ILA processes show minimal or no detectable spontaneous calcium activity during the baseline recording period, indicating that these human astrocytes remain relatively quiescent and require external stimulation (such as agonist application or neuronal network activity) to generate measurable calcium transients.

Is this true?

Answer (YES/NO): YES